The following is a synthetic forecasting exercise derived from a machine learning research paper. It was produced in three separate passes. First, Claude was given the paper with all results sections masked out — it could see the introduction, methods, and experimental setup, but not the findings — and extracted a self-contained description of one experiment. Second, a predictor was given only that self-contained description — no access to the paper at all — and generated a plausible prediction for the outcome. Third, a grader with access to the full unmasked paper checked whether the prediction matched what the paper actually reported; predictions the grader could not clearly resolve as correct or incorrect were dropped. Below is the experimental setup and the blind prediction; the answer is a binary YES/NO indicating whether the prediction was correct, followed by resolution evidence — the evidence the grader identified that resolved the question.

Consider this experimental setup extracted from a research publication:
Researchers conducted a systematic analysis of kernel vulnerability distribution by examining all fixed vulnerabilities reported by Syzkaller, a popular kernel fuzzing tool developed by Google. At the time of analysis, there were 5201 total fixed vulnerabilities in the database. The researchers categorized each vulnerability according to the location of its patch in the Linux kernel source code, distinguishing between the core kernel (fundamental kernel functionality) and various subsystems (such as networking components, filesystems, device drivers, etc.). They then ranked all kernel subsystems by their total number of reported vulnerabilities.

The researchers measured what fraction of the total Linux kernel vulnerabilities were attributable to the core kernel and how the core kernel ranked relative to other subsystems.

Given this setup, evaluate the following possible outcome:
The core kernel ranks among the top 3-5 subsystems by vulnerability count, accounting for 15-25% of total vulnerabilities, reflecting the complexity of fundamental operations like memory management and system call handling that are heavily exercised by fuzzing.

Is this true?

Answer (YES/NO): NO